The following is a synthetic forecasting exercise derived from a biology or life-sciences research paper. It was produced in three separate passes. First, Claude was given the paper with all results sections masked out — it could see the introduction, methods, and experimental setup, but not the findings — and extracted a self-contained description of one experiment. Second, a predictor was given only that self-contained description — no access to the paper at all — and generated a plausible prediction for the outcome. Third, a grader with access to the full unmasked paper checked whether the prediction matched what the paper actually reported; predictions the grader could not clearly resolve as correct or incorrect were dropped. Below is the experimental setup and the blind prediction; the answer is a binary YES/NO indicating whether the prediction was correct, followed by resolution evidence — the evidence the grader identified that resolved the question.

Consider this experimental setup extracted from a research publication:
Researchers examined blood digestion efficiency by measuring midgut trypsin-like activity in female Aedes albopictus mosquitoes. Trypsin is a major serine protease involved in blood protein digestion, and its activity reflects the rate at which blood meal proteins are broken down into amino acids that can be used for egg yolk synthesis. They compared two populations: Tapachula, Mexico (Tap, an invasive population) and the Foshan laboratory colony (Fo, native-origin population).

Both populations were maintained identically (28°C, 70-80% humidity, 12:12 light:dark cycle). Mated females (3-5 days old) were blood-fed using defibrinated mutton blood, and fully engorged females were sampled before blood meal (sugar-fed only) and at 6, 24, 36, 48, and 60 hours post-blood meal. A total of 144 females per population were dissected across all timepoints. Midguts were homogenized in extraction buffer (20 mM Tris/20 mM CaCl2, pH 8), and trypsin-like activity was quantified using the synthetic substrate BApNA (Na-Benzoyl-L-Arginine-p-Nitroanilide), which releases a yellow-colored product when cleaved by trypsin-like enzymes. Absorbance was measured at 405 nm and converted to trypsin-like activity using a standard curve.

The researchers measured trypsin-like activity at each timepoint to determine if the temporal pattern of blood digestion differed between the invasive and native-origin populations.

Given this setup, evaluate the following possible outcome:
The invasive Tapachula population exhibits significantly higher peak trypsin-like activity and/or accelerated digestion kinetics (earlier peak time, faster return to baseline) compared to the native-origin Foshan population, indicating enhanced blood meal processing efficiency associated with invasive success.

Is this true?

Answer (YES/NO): YES